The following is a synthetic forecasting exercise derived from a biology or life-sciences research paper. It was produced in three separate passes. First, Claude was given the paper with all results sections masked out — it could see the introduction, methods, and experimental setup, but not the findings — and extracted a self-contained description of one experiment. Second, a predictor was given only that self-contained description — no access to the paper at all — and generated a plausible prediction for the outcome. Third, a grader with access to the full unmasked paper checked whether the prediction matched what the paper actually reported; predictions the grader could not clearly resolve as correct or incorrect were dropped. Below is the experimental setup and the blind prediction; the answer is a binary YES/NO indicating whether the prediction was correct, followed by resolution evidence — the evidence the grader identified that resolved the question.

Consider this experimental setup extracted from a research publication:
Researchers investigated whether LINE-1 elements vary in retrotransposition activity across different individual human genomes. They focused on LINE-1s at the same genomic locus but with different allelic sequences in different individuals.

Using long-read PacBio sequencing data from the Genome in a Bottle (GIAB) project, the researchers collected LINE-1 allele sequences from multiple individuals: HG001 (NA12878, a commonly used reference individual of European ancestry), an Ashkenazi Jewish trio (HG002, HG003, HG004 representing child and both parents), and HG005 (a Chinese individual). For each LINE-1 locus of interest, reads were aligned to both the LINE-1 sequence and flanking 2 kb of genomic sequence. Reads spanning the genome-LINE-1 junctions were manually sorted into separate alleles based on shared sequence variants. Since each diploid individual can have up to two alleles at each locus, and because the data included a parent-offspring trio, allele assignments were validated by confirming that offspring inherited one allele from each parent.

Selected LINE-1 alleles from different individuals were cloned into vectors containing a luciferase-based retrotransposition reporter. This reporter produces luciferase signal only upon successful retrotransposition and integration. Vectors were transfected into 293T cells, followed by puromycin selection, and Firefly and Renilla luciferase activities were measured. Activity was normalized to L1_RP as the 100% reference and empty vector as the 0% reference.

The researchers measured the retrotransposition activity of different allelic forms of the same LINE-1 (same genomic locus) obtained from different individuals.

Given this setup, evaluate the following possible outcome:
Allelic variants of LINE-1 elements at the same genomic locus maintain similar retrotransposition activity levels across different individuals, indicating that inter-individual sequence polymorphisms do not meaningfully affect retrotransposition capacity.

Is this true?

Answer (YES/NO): NO